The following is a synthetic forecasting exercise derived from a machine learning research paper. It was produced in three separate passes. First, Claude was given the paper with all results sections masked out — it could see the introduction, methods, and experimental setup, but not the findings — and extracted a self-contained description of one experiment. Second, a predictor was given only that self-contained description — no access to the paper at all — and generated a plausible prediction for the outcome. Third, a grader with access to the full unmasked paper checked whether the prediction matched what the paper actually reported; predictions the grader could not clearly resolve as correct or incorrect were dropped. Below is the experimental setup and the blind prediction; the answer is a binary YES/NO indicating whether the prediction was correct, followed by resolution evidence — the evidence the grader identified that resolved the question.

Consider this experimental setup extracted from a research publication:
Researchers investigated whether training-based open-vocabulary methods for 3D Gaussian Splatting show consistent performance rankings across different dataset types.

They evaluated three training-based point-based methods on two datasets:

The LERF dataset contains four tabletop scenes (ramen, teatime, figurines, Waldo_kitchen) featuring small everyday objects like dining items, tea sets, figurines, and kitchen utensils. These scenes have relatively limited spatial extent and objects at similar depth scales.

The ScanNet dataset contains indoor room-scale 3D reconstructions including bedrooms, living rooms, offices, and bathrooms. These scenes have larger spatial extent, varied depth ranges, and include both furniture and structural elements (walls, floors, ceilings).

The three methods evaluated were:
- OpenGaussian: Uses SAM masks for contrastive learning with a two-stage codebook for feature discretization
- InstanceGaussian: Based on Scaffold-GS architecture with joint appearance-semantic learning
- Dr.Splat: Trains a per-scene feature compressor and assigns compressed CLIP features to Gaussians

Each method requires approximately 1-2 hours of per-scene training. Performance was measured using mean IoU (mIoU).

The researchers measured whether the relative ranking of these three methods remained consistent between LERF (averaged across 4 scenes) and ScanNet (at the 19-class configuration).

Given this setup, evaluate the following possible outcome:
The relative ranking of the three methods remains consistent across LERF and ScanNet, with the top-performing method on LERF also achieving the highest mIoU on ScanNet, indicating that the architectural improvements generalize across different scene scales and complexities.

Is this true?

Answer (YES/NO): NO